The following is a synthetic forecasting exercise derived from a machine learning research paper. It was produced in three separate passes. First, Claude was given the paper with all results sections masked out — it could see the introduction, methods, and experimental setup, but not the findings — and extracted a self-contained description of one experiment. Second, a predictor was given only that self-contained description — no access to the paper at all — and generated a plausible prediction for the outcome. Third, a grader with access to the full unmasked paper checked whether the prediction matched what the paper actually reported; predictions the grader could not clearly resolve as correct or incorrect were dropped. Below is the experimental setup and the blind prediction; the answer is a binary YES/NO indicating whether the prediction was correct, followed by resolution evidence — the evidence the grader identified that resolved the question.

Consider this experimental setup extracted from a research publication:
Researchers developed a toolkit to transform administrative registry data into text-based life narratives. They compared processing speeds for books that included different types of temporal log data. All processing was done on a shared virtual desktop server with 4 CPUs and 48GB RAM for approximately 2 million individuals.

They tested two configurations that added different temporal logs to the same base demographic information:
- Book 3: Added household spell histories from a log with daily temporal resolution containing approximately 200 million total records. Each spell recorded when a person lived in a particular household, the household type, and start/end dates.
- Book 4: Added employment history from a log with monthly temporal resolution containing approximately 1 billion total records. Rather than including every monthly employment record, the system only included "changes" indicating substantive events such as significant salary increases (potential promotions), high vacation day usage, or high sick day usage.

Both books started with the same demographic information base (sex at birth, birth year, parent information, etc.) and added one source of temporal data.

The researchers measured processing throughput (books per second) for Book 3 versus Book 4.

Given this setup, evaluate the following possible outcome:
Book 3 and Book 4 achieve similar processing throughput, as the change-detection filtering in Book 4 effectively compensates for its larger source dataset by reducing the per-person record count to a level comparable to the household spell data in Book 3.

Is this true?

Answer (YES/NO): YES